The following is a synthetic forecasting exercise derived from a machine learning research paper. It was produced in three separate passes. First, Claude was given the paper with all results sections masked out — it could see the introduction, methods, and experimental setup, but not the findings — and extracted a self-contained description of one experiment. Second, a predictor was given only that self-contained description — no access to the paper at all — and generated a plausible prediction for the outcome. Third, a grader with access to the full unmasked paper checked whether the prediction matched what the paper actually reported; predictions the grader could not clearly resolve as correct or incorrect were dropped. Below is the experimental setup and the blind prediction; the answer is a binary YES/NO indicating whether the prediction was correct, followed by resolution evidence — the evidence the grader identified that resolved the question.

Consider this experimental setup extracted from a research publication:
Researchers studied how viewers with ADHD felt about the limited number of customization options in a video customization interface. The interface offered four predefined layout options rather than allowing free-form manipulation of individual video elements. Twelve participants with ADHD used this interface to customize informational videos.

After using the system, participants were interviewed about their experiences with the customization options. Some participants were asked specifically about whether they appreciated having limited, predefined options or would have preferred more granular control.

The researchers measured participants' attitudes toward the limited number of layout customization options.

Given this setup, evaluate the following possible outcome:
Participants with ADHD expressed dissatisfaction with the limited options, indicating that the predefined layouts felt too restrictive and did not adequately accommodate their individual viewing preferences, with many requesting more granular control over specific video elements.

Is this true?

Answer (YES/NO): NO